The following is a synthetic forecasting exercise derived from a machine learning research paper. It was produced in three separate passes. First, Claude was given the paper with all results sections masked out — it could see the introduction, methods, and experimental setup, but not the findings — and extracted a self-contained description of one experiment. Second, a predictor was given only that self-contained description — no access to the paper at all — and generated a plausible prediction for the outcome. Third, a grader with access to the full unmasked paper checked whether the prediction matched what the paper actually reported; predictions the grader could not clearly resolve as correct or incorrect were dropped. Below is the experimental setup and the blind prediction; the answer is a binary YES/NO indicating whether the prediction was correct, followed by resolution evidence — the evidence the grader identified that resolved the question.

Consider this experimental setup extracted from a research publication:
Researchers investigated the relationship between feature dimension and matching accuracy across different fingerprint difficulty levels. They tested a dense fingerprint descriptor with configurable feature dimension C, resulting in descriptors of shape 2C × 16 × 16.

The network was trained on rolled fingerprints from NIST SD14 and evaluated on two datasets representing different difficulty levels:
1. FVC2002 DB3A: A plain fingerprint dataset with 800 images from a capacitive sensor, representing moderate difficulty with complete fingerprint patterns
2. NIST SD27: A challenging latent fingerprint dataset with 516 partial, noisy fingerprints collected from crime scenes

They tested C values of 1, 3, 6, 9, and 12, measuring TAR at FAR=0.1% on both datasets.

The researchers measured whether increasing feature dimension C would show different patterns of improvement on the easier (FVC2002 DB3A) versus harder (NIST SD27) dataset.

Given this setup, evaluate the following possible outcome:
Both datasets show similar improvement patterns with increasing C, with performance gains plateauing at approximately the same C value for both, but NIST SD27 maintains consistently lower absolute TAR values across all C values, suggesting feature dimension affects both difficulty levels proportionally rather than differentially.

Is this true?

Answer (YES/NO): NO